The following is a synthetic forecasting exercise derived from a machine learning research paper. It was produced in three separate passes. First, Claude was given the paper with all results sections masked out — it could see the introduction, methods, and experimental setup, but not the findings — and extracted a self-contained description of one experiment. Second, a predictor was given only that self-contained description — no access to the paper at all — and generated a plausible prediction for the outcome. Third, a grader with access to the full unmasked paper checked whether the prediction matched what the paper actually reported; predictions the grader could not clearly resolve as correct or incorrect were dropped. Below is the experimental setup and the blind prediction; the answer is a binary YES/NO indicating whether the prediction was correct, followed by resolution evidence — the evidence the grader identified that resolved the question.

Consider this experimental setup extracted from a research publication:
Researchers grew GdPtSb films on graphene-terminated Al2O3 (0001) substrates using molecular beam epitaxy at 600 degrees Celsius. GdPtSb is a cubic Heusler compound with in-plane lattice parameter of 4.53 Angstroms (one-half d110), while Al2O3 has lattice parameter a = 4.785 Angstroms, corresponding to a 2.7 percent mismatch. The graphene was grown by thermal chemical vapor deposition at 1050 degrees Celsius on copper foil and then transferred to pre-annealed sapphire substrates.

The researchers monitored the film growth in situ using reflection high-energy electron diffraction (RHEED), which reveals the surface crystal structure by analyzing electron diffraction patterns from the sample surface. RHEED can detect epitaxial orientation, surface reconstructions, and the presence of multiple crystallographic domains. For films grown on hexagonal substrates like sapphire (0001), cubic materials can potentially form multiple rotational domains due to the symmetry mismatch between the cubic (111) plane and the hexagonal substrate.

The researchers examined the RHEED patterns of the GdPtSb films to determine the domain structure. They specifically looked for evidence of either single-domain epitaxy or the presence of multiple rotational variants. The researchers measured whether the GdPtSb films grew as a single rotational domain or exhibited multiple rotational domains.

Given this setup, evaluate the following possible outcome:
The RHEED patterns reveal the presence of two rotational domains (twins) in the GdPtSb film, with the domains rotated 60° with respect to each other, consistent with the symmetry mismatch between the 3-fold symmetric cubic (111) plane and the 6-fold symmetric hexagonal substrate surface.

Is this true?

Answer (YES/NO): NO